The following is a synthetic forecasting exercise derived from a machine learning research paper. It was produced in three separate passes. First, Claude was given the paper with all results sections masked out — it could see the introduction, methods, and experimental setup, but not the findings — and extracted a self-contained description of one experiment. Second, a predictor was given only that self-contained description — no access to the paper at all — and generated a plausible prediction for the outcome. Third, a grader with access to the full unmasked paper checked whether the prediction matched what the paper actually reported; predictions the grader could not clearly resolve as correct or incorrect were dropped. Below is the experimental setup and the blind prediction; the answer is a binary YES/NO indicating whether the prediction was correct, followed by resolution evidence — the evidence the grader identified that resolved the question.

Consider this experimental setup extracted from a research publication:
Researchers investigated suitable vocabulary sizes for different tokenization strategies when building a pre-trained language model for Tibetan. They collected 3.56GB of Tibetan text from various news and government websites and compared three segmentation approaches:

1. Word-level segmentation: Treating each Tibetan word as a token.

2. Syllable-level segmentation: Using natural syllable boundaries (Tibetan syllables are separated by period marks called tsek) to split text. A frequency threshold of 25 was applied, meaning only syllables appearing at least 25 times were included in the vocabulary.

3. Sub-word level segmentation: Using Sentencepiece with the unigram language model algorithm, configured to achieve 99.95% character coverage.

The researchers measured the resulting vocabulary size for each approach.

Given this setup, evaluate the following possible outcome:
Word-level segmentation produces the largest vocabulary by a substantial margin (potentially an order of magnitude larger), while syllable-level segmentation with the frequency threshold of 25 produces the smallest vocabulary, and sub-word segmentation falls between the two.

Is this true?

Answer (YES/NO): NO